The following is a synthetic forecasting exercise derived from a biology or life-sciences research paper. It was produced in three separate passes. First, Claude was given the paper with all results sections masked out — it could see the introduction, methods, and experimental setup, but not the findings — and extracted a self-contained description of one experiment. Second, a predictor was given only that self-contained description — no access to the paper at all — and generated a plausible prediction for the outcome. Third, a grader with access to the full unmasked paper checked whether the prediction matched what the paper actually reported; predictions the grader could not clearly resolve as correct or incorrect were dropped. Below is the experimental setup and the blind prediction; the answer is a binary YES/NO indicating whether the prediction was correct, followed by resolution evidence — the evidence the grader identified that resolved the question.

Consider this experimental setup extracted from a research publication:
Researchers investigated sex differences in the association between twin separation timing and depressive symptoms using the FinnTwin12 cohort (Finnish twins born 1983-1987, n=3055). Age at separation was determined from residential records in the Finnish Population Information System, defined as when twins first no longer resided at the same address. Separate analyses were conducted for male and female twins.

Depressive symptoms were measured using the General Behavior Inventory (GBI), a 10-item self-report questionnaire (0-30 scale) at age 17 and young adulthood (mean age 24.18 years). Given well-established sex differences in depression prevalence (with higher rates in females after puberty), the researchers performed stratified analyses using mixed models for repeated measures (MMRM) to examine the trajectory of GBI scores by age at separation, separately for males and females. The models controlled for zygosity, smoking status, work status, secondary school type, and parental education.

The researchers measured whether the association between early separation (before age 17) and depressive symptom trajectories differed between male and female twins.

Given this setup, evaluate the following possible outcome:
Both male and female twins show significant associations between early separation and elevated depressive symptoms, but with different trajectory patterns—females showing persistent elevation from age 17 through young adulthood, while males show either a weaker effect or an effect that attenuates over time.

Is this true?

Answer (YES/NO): NO